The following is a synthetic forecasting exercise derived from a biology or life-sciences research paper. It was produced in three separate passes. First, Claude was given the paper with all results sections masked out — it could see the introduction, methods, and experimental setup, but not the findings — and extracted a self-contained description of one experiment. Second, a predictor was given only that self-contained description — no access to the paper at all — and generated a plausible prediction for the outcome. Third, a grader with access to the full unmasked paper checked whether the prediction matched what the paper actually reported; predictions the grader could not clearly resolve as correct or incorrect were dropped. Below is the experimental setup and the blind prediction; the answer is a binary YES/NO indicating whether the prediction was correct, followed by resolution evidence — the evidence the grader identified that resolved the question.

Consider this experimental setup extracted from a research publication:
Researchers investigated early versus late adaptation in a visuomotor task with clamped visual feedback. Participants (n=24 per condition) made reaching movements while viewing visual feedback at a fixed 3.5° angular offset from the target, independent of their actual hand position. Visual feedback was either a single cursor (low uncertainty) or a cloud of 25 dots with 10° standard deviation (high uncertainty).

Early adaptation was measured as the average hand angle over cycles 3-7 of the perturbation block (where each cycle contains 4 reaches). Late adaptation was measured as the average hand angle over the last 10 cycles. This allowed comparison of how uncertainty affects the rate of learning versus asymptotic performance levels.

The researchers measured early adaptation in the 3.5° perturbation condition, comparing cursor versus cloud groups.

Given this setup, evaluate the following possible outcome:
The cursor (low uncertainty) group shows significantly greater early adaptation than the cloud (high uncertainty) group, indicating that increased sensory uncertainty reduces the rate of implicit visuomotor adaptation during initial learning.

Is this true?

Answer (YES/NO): YES